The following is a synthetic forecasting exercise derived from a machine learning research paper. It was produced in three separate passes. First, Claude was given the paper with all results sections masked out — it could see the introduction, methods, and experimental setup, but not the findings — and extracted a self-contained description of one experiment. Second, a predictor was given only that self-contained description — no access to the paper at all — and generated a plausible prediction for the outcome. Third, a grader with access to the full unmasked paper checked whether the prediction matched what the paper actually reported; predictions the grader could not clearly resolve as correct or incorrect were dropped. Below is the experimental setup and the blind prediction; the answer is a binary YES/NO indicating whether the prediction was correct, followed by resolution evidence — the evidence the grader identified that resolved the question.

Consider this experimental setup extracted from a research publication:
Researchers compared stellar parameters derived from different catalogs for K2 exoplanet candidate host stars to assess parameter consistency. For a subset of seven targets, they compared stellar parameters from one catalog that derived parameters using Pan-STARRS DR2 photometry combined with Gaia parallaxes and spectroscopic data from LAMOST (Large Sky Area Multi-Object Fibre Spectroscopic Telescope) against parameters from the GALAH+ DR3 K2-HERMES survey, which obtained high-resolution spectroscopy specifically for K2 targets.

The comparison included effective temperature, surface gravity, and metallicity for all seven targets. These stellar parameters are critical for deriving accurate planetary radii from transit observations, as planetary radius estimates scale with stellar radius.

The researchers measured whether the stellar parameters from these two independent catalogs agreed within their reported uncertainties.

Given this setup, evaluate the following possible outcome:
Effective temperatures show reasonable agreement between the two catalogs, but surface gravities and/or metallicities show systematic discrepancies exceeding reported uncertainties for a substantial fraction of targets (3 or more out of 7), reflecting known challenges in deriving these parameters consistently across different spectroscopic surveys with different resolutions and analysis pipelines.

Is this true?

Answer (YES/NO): YES